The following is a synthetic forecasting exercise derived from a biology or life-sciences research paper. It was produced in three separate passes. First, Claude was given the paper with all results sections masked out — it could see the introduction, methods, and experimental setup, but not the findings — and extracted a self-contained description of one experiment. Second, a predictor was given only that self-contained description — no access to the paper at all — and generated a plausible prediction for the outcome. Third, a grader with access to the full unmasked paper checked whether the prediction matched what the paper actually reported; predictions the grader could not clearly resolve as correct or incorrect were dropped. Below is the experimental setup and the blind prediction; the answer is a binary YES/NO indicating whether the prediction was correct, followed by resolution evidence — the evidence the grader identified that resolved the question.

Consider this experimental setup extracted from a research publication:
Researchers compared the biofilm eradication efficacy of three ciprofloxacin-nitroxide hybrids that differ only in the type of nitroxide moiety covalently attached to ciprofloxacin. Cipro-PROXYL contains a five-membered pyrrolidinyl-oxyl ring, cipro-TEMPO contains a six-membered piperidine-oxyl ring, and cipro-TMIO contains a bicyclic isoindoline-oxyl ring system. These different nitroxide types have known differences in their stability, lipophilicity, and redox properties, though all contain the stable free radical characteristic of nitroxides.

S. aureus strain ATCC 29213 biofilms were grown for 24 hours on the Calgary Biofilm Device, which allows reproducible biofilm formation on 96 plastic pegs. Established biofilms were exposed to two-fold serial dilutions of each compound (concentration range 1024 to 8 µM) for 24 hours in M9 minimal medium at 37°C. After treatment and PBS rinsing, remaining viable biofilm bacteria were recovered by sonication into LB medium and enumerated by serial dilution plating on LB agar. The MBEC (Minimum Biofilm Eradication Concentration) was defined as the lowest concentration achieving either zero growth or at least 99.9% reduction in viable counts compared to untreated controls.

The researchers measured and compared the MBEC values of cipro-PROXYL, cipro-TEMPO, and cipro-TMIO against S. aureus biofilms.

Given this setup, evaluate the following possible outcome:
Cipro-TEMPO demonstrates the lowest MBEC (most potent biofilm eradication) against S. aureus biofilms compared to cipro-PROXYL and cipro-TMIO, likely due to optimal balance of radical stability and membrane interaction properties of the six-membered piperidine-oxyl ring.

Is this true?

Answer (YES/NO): NO